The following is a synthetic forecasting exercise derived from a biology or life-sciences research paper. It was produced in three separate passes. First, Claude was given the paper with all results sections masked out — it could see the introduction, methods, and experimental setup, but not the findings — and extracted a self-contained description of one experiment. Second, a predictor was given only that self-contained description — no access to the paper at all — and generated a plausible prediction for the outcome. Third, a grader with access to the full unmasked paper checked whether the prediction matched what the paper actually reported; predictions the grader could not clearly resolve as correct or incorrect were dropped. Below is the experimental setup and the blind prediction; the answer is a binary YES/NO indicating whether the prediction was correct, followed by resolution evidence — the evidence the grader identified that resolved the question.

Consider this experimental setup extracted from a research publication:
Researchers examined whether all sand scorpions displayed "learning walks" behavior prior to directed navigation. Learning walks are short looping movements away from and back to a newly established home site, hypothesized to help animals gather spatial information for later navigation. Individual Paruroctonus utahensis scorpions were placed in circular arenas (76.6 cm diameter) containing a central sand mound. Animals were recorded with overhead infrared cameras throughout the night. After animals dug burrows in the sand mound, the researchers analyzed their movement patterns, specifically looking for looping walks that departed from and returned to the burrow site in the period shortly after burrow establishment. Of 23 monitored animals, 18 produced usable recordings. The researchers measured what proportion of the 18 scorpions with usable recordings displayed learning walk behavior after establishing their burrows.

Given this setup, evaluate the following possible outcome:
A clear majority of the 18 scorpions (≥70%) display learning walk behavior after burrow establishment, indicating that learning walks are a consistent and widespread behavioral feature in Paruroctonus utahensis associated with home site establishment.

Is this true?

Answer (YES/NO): YES